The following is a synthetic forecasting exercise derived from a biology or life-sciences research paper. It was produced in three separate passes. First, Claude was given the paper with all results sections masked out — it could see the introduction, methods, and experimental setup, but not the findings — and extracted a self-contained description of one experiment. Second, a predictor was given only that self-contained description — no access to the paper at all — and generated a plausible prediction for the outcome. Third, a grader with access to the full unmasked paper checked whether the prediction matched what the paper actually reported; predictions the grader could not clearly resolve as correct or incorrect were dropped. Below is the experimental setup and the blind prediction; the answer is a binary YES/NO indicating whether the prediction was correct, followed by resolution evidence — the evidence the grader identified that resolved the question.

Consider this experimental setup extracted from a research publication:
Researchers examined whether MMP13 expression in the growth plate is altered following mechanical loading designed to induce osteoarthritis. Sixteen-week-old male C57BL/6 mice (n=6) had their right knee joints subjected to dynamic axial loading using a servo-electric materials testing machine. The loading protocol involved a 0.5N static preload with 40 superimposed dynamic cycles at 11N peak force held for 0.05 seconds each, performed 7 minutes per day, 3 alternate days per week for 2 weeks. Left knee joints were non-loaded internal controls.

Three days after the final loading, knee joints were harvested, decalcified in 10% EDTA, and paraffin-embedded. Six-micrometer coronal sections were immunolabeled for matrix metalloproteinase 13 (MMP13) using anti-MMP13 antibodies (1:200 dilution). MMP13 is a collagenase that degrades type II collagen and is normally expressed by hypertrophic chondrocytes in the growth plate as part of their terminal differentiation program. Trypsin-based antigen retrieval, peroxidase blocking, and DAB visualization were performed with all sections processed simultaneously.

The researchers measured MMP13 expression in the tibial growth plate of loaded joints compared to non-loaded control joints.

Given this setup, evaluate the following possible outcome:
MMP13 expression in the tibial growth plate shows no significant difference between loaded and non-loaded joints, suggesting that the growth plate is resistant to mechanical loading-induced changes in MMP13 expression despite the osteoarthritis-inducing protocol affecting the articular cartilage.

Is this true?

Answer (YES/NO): NO